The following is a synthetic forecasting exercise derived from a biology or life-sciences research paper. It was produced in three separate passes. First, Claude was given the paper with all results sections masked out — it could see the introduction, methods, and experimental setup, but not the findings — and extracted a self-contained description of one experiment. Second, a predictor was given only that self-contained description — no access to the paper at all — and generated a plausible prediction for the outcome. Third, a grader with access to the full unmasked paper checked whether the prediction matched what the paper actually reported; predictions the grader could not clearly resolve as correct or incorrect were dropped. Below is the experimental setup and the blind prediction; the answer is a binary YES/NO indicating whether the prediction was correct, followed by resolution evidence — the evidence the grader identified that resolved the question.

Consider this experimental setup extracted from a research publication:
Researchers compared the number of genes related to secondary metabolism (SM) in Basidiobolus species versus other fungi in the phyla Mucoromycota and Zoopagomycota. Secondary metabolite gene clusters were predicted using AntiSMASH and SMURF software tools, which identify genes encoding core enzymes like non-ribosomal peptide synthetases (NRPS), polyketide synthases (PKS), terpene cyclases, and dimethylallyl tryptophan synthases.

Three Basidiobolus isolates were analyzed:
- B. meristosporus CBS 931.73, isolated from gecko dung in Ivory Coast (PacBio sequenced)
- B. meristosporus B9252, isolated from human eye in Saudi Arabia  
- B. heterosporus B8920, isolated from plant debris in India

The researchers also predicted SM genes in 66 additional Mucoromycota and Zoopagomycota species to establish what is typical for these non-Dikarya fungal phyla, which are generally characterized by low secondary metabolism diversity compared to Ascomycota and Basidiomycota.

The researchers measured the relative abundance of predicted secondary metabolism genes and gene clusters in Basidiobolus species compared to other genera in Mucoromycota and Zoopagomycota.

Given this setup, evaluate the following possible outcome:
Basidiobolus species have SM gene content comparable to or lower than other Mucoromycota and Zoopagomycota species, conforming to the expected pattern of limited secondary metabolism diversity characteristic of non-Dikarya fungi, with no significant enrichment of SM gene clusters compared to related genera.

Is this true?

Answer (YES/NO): NO